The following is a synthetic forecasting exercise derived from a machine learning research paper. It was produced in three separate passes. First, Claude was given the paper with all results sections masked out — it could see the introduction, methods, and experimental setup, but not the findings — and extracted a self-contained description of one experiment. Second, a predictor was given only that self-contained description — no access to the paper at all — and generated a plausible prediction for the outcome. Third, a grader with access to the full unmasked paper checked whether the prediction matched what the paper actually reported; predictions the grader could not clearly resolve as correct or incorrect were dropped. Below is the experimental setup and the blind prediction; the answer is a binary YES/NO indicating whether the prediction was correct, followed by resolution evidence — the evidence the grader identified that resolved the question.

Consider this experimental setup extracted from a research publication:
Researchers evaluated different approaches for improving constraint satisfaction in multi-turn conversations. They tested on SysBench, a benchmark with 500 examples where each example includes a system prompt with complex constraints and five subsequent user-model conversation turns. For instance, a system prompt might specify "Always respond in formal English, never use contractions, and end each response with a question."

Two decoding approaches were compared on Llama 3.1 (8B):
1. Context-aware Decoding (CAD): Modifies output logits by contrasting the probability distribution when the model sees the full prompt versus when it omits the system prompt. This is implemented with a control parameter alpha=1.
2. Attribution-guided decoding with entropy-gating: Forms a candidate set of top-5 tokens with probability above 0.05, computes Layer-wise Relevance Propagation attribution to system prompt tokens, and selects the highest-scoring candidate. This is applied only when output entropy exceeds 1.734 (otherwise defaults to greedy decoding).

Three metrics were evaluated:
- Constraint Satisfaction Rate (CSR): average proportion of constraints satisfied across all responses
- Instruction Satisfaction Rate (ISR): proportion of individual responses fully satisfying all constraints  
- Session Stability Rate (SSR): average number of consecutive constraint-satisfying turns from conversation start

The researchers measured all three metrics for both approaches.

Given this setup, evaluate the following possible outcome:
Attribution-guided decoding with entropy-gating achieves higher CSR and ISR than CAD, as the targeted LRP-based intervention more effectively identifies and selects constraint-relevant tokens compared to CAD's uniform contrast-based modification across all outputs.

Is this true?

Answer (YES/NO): NO